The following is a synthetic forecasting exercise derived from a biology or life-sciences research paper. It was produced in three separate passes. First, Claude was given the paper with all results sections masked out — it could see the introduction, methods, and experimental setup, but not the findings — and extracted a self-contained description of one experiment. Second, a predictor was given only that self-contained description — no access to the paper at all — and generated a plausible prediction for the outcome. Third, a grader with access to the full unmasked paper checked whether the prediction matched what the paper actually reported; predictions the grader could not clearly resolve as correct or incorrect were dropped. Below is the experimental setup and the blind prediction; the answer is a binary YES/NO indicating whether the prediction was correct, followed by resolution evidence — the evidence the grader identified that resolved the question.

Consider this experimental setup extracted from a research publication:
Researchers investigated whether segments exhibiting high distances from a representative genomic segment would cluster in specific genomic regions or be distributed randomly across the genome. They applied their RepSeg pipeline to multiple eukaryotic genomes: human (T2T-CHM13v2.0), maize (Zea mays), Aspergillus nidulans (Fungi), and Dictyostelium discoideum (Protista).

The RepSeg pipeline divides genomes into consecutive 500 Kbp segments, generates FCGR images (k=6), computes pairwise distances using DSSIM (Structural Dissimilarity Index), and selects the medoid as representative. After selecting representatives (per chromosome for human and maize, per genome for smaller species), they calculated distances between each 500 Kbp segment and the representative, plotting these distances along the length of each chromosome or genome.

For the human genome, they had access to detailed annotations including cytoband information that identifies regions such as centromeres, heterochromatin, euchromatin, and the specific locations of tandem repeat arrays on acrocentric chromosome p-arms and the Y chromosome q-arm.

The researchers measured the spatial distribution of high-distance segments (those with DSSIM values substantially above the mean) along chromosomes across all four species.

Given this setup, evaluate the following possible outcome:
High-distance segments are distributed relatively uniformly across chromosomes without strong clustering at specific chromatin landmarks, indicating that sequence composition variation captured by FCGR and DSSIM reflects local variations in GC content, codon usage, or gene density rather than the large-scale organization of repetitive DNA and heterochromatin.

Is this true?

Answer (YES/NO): NO